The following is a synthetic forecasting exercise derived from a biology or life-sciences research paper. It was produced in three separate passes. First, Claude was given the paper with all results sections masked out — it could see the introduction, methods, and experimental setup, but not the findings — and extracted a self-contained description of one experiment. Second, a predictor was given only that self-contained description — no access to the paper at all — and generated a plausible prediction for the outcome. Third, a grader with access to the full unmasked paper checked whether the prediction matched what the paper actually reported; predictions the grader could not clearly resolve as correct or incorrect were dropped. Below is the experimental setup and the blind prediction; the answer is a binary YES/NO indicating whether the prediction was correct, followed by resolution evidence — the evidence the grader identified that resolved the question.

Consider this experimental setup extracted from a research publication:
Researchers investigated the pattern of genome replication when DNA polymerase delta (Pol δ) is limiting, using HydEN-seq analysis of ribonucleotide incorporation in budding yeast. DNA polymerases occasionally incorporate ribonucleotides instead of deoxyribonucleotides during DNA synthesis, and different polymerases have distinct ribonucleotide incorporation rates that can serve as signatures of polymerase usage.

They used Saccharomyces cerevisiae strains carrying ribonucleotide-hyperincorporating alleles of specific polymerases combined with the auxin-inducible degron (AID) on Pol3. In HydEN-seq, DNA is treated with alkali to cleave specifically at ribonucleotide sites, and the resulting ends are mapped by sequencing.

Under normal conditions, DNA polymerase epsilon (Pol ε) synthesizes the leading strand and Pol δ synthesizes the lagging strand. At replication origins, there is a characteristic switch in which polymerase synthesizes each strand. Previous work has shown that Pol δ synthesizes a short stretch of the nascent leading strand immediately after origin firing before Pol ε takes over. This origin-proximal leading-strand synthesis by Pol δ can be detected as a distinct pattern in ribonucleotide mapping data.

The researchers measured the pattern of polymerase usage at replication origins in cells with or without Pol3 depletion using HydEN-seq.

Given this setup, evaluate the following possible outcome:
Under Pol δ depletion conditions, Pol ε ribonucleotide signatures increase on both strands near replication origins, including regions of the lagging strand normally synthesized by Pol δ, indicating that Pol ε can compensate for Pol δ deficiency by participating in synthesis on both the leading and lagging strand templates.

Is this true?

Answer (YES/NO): NO